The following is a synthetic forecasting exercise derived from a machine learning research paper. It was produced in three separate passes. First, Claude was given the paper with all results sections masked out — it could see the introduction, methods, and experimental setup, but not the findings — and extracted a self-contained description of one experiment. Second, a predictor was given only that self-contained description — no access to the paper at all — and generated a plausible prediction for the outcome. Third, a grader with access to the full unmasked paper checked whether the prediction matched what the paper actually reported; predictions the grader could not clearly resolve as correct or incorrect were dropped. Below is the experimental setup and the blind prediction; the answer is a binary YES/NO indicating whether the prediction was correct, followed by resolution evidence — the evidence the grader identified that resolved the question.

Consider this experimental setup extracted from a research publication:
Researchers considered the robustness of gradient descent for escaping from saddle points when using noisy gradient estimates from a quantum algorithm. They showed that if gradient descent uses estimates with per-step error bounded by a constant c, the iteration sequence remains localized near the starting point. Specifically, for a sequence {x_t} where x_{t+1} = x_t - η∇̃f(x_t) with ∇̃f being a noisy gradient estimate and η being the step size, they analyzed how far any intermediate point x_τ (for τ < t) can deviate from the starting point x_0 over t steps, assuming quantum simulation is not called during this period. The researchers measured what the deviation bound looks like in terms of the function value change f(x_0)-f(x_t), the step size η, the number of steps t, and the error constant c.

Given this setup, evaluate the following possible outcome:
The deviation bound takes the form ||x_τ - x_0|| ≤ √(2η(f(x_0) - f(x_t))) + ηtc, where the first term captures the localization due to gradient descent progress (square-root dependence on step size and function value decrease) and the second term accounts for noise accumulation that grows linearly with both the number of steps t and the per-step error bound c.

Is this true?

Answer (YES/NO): NO